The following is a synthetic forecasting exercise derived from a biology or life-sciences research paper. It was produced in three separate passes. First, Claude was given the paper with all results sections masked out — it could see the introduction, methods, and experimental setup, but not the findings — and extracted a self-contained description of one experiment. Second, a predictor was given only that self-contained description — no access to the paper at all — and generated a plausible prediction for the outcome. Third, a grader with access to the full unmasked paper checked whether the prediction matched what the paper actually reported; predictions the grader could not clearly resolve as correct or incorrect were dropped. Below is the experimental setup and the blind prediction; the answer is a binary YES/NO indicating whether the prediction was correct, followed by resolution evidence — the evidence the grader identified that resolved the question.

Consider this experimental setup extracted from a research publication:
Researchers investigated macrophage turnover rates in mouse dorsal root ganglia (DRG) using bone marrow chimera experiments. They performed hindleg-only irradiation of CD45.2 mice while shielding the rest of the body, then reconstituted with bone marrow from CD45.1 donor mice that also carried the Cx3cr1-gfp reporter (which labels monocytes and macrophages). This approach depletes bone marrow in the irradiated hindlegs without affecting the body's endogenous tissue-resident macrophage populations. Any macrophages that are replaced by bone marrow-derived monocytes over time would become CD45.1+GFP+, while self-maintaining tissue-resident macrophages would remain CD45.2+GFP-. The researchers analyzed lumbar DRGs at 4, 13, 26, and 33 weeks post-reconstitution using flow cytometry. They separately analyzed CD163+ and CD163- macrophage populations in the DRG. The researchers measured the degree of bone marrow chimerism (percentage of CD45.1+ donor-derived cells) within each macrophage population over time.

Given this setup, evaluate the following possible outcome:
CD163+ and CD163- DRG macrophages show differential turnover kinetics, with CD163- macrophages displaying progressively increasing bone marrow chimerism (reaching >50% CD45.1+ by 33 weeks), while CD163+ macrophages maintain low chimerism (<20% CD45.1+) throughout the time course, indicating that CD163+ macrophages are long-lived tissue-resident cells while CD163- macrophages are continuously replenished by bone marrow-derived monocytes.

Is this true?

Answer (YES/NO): YES